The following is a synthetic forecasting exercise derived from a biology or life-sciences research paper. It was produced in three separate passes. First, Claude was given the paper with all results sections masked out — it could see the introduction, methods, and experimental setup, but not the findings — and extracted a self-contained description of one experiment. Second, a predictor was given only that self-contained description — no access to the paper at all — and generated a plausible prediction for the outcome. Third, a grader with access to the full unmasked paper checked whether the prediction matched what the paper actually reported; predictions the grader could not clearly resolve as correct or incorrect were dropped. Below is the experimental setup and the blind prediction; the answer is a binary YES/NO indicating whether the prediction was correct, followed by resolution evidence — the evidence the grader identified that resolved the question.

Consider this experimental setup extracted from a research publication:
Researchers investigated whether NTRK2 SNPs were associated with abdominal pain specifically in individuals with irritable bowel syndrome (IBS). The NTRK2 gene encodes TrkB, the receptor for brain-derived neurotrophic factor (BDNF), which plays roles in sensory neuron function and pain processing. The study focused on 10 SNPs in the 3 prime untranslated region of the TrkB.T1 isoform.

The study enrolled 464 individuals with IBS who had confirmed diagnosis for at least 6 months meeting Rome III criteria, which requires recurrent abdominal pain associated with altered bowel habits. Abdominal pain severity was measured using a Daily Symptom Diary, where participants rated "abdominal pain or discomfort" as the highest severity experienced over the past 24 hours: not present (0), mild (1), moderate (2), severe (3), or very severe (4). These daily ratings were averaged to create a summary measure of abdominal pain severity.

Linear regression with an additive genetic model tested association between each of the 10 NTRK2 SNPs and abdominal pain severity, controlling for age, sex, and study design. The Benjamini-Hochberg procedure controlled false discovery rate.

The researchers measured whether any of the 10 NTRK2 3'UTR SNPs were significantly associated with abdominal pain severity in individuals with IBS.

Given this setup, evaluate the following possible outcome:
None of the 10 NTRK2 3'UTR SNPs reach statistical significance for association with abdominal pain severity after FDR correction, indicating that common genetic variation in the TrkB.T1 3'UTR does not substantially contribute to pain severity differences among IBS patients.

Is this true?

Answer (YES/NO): YES